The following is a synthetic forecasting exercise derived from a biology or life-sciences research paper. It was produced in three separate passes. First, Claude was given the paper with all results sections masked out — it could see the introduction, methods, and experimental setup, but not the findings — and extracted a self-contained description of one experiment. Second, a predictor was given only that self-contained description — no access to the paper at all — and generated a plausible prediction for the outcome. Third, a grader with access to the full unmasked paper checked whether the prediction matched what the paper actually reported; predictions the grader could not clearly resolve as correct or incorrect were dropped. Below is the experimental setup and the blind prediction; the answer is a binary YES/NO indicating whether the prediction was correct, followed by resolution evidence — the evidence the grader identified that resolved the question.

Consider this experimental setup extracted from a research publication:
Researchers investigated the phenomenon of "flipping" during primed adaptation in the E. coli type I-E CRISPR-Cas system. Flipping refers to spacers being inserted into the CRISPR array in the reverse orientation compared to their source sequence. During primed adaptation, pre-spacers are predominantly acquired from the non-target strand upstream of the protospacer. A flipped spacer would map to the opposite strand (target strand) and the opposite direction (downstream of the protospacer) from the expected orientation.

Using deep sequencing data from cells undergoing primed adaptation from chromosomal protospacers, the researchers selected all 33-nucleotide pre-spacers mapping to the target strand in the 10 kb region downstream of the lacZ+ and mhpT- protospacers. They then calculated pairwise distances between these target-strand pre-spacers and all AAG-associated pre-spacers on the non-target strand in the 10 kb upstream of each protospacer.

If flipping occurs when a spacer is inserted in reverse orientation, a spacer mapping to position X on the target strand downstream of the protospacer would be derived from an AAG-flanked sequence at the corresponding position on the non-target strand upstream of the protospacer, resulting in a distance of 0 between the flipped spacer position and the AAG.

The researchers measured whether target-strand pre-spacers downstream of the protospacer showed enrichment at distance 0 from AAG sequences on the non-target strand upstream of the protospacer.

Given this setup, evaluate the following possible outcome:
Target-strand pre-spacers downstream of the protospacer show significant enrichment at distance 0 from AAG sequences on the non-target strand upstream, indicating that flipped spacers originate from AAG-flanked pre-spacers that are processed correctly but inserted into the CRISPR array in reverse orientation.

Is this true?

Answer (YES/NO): NO